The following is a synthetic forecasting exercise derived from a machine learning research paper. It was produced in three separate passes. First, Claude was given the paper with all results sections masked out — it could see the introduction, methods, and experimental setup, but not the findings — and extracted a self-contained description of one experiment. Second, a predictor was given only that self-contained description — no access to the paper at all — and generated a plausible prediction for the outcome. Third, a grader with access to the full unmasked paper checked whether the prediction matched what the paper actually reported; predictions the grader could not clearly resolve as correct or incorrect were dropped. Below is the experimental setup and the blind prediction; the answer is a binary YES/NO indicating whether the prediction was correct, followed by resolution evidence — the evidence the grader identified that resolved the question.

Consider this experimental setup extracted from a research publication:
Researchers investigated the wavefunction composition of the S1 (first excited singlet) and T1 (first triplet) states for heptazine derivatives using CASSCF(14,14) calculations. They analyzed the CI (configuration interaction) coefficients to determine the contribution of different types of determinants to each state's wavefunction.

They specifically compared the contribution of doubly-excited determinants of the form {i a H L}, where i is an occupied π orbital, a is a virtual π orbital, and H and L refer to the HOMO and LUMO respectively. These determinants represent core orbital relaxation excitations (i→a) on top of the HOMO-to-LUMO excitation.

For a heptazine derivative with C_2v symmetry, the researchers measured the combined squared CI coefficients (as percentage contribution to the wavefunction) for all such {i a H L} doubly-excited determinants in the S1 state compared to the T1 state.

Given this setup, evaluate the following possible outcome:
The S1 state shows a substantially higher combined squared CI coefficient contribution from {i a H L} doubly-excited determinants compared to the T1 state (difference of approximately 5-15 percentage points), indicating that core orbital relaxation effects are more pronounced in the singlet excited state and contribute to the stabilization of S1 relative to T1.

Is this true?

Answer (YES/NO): NO